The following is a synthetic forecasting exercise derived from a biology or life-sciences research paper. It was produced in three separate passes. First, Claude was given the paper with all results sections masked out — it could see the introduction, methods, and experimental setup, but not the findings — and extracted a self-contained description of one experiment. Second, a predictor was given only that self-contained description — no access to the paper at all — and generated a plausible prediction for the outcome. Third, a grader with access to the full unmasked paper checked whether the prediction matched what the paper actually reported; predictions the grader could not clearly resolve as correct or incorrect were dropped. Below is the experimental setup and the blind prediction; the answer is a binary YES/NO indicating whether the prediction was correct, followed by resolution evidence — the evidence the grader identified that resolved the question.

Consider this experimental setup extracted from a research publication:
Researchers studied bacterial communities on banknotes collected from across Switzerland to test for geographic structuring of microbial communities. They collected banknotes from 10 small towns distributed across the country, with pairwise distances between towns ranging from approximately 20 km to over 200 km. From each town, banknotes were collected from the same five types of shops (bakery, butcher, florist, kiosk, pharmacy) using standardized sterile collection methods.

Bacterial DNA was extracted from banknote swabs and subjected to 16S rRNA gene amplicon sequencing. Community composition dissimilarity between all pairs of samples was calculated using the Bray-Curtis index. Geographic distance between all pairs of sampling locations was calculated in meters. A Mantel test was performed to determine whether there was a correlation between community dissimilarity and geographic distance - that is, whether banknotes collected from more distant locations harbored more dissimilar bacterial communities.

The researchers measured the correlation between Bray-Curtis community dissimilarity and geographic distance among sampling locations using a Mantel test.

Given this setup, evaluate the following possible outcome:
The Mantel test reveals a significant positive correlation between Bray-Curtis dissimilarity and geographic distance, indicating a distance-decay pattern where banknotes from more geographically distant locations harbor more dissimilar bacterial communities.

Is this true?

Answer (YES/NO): NO